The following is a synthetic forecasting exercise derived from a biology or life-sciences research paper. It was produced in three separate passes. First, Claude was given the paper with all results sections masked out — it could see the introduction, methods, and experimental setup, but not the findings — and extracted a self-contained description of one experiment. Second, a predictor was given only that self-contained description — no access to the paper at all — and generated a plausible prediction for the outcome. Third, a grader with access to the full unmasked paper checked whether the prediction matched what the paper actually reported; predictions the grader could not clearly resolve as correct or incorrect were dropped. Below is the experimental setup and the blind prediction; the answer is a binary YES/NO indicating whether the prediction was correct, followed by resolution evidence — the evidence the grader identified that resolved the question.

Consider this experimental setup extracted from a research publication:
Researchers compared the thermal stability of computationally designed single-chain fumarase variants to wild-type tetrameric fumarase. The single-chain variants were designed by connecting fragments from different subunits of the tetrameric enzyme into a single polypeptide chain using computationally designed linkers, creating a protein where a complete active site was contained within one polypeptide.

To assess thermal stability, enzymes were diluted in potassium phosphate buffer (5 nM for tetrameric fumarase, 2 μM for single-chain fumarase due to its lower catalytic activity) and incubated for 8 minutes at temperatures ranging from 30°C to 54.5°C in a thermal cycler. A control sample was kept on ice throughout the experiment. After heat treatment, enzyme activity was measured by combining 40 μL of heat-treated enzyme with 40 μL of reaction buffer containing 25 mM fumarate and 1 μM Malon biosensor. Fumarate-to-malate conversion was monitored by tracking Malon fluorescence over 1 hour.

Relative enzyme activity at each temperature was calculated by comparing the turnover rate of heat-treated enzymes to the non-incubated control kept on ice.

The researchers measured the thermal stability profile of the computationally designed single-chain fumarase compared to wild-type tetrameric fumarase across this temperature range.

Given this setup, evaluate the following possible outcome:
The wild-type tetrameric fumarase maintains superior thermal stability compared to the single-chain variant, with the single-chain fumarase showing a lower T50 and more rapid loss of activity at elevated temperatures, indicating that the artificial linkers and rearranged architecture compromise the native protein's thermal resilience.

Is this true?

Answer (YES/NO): NO